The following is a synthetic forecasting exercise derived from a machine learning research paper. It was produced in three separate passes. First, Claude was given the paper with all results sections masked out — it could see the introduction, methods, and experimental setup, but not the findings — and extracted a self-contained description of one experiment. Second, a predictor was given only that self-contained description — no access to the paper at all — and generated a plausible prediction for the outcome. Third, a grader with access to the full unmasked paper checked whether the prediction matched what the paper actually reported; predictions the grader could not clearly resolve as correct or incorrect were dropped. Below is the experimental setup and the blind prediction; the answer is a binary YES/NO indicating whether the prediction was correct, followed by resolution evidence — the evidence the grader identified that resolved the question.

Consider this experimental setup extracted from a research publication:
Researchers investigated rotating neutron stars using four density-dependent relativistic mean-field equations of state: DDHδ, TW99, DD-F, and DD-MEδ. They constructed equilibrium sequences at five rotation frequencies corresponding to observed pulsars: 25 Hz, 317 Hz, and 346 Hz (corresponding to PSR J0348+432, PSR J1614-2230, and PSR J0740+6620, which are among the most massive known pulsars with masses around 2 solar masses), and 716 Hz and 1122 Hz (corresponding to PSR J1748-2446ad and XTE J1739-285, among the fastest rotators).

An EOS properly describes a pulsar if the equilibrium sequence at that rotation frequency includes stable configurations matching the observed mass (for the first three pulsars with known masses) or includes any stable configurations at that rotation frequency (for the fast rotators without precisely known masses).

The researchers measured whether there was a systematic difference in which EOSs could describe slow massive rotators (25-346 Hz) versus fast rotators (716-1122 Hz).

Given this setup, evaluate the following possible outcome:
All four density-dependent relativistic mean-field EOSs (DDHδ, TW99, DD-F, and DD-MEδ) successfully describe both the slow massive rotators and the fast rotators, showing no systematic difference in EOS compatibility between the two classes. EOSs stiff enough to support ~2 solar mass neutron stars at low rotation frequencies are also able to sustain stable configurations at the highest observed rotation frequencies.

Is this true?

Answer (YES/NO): NO